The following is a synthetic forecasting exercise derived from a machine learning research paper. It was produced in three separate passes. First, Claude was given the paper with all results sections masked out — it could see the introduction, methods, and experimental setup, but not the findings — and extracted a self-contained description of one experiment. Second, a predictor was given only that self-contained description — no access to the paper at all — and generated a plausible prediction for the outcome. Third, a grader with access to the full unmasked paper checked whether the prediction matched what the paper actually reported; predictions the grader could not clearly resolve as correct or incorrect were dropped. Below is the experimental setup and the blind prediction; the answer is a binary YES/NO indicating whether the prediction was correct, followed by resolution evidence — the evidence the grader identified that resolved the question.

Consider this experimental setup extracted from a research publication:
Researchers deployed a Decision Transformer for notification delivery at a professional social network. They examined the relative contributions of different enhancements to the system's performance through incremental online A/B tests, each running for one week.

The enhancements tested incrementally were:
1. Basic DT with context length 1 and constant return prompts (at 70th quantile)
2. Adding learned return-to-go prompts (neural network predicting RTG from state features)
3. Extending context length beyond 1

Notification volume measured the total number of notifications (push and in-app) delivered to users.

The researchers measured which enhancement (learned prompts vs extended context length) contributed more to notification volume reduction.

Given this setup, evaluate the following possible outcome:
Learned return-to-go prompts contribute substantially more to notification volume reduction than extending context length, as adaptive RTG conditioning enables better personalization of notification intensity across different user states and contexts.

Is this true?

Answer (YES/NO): YES